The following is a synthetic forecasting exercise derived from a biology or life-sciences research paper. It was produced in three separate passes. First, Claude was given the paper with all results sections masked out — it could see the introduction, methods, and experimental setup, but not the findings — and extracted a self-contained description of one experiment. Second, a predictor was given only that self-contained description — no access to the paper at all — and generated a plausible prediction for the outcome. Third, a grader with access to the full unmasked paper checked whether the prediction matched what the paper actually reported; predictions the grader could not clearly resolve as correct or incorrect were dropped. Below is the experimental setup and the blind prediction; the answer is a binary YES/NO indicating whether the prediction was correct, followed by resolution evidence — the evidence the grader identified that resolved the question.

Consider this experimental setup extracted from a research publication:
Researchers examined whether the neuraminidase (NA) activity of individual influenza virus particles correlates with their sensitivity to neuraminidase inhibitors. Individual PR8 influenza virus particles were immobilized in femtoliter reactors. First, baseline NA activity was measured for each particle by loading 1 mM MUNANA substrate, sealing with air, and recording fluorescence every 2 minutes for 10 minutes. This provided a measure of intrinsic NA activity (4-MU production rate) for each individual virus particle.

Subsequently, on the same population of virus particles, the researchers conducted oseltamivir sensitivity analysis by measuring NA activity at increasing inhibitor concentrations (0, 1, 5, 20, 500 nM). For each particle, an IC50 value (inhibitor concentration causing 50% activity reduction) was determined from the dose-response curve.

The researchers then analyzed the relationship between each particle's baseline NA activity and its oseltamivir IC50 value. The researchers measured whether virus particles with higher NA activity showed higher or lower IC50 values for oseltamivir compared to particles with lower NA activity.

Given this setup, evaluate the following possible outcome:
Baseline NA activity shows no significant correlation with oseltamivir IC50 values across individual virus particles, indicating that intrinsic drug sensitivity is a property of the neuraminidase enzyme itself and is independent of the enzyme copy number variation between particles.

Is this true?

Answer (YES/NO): YES